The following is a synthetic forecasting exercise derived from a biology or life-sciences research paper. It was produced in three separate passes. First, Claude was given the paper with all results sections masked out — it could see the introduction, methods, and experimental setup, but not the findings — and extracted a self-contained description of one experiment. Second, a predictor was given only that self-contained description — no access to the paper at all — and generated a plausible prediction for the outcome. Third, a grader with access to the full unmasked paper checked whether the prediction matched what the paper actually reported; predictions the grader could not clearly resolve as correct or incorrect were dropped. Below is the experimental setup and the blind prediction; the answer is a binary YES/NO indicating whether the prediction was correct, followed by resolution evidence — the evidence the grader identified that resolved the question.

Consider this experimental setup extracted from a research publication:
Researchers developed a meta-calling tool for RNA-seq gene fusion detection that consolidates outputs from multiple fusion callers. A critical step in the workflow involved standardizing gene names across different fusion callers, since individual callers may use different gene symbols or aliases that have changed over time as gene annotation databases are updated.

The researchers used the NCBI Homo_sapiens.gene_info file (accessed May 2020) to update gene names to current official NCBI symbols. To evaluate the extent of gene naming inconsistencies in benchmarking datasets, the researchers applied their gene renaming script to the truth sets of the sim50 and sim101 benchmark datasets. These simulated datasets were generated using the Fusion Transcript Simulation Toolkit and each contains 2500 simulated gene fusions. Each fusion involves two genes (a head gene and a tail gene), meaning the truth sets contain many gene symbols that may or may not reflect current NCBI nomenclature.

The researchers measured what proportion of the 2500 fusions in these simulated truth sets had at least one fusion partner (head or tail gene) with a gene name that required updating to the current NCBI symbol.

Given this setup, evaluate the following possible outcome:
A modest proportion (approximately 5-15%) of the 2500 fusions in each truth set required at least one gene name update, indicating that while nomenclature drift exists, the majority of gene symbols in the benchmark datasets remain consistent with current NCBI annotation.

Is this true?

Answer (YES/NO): YES